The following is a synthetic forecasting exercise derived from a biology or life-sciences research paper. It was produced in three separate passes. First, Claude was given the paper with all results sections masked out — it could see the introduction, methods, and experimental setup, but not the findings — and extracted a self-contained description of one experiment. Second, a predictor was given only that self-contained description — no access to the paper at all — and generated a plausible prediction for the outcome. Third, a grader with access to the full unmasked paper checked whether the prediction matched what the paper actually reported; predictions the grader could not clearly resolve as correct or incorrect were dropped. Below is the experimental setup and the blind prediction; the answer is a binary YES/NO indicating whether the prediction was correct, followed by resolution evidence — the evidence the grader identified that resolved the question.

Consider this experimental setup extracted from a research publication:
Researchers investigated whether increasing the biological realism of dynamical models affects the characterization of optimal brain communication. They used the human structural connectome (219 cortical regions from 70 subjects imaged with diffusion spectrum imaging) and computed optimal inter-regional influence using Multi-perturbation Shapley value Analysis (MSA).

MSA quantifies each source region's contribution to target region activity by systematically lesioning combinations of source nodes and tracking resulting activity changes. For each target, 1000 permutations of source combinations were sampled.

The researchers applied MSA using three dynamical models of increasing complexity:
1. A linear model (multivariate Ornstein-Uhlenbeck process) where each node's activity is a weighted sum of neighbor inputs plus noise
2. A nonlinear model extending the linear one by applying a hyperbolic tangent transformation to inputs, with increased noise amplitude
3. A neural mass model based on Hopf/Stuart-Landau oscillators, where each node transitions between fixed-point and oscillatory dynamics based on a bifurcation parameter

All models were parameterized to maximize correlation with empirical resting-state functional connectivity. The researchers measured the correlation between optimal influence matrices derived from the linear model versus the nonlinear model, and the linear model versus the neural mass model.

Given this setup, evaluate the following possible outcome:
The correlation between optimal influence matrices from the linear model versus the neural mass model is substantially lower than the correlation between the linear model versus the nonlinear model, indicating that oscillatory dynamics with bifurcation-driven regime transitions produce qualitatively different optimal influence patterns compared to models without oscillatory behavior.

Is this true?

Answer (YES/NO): NO